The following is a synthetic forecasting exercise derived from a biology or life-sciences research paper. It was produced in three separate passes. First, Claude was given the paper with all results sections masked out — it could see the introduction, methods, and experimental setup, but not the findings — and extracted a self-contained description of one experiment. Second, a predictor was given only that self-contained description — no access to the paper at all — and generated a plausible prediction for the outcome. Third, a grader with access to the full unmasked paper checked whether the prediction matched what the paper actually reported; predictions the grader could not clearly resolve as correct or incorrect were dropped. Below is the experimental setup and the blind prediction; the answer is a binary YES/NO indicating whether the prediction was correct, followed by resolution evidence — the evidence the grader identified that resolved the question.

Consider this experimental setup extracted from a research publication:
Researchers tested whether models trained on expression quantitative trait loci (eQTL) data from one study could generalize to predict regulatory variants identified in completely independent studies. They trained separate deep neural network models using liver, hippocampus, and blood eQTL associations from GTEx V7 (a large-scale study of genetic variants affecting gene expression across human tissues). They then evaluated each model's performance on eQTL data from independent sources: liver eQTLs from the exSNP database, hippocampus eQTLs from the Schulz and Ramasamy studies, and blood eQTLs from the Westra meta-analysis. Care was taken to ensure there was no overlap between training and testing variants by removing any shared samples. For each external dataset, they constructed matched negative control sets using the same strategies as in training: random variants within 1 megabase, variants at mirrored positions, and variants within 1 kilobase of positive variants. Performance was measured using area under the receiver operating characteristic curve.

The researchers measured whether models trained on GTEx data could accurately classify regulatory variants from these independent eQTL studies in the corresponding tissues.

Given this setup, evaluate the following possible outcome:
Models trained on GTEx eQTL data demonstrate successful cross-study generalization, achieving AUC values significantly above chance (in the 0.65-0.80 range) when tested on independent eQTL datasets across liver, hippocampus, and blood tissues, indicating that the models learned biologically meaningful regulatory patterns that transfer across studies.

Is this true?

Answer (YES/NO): NO